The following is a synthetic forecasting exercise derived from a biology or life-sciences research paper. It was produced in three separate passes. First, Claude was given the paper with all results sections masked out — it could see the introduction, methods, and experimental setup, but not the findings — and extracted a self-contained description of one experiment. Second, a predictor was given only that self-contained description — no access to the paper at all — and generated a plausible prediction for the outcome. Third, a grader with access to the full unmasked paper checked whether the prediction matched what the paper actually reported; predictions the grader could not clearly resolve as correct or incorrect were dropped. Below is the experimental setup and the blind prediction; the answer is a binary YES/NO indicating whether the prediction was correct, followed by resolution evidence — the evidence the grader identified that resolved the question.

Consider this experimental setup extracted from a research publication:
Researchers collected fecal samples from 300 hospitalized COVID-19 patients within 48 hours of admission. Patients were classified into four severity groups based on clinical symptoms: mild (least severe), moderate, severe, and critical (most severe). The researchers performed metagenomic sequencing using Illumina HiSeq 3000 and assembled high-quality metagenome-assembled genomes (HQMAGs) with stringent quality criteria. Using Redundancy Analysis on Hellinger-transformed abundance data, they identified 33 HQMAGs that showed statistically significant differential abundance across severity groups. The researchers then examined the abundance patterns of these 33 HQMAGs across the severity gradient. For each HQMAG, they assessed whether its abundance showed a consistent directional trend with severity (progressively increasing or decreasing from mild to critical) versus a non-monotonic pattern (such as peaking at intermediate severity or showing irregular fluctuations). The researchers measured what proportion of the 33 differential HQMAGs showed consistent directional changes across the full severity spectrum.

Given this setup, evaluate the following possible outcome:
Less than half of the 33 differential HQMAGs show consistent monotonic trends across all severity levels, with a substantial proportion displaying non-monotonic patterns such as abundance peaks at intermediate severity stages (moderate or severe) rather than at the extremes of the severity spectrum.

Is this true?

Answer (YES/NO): NO